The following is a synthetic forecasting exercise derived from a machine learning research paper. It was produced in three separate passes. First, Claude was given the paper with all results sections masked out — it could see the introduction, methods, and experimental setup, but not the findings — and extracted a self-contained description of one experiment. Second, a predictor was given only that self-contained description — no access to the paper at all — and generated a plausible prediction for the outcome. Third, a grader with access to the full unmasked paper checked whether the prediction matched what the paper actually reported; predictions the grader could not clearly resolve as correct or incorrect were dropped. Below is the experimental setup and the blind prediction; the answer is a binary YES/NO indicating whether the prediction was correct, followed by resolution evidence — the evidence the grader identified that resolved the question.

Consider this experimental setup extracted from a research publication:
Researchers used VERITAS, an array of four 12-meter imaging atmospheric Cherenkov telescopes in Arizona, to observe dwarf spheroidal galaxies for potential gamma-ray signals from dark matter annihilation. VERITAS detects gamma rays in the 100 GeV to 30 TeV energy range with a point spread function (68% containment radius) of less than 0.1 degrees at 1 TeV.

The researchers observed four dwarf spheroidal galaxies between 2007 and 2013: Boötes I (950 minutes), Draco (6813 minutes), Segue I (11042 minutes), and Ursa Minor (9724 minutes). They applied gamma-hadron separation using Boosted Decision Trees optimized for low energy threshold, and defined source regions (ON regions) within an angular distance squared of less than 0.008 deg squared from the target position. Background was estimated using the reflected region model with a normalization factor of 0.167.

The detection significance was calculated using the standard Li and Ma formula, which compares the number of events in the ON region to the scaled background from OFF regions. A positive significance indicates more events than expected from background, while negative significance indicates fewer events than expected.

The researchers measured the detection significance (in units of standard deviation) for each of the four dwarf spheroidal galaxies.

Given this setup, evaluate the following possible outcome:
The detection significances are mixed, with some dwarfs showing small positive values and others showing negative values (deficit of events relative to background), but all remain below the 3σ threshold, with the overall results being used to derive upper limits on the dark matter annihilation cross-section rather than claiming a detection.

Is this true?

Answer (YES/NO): NO